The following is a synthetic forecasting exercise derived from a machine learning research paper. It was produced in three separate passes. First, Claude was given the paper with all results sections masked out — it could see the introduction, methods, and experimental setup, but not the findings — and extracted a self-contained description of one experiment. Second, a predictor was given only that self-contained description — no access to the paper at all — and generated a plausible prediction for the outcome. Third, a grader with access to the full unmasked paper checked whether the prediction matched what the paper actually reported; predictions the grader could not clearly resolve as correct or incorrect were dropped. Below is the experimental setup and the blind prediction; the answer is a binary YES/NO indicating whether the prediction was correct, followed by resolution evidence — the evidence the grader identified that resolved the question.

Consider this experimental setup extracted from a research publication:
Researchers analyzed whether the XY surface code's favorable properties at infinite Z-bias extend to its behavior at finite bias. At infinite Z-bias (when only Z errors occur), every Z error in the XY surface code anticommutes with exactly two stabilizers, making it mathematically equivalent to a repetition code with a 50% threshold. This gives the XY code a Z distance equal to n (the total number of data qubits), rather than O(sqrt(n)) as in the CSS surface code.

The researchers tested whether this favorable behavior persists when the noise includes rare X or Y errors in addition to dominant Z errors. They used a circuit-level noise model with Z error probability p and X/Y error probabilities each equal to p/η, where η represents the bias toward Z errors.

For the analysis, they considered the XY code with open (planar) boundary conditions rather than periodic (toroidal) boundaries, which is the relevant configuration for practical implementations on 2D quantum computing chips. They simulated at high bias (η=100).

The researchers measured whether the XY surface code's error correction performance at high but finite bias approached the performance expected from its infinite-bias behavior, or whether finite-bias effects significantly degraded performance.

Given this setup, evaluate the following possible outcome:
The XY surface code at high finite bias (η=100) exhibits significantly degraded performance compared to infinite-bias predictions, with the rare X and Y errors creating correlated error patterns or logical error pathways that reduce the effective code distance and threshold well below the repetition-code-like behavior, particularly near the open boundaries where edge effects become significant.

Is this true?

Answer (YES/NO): YES